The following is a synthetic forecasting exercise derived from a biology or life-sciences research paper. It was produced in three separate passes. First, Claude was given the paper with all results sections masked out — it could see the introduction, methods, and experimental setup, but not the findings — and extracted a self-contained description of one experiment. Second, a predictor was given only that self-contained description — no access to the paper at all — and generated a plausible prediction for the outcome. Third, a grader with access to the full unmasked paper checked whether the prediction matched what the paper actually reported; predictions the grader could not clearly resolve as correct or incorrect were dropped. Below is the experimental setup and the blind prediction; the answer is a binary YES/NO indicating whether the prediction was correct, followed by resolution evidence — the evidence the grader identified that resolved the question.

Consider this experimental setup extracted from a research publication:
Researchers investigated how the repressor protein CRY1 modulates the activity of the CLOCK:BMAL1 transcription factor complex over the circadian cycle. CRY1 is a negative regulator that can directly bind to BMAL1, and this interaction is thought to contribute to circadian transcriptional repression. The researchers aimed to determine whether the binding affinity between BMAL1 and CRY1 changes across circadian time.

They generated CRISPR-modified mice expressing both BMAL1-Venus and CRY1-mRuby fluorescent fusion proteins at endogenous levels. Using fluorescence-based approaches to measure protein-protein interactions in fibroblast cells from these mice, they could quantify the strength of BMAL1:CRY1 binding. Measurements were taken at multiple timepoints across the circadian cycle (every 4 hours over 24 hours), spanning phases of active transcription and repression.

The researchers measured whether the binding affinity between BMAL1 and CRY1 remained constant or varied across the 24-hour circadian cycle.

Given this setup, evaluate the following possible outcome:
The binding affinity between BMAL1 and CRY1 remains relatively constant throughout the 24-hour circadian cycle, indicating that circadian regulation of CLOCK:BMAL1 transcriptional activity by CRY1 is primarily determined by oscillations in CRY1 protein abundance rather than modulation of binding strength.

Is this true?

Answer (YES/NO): NO